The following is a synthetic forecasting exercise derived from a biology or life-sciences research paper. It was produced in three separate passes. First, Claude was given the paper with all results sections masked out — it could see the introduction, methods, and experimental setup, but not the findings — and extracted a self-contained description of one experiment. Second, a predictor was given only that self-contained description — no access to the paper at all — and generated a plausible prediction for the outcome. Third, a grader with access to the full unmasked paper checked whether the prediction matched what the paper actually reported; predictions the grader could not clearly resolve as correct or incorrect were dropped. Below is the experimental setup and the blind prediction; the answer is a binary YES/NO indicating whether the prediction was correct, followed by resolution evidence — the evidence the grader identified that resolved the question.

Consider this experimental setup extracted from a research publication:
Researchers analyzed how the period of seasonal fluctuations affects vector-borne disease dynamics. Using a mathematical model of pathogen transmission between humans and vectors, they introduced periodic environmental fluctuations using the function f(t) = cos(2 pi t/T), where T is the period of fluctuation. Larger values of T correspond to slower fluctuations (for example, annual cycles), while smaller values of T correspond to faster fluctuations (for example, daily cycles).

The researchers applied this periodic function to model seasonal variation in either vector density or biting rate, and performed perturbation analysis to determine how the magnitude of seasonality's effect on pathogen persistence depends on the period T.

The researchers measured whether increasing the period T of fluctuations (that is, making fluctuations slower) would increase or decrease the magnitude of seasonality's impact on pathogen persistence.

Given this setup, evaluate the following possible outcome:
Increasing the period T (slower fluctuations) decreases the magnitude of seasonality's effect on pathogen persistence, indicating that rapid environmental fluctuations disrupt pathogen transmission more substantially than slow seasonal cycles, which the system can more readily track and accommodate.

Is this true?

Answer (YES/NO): NO